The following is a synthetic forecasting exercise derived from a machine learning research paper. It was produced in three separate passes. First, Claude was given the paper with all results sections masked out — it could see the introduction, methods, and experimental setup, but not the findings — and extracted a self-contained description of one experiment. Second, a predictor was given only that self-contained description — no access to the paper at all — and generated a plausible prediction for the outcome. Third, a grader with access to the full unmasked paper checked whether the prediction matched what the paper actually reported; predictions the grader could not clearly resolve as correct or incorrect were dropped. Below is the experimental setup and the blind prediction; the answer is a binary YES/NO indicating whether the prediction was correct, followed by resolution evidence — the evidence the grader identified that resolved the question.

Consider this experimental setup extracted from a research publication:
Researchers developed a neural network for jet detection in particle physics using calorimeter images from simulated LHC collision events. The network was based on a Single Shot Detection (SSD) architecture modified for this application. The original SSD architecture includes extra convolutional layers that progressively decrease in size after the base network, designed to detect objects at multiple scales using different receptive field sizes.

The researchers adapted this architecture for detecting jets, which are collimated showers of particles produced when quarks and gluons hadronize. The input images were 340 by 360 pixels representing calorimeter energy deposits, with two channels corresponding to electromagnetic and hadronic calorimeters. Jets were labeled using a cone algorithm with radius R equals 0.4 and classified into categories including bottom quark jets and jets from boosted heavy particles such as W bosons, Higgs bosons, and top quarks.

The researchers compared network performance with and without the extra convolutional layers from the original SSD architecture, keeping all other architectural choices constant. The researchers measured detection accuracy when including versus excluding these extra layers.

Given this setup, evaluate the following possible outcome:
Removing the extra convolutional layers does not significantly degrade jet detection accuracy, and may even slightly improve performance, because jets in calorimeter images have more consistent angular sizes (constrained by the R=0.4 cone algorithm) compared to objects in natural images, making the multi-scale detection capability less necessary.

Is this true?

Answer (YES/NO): YES